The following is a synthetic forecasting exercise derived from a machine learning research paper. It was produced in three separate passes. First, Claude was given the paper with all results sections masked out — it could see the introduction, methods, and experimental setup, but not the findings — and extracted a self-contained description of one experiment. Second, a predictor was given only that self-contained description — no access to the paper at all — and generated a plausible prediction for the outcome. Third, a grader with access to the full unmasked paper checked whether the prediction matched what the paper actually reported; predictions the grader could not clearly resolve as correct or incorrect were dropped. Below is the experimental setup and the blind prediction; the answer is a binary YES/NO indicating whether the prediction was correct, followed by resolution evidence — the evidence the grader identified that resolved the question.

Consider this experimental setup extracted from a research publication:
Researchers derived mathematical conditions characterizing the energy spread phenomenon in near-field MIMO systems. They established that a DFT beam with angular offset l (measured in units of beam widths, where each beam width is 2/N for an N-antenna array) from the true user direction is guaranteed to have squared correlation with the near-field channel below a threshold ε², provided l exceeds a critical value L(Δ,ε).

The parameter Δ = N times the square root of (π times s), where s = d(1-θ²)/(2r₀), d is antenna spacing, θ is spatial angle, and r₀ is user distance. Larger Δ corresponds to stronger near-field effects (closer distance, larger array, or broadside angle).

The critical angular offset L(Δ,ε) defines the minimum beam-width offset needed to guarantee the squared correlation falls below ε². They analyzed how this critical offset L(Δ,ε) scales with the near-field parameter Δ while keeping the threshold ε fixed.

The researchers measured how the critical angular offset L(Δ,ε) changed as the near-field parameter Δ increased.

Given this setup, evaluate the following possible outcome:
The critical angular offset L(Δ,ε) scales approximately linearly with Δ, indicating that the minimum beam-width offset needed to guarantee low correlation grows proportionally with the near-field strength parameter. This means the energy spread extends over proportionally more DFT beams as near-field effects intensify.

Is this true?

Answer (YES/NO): NO